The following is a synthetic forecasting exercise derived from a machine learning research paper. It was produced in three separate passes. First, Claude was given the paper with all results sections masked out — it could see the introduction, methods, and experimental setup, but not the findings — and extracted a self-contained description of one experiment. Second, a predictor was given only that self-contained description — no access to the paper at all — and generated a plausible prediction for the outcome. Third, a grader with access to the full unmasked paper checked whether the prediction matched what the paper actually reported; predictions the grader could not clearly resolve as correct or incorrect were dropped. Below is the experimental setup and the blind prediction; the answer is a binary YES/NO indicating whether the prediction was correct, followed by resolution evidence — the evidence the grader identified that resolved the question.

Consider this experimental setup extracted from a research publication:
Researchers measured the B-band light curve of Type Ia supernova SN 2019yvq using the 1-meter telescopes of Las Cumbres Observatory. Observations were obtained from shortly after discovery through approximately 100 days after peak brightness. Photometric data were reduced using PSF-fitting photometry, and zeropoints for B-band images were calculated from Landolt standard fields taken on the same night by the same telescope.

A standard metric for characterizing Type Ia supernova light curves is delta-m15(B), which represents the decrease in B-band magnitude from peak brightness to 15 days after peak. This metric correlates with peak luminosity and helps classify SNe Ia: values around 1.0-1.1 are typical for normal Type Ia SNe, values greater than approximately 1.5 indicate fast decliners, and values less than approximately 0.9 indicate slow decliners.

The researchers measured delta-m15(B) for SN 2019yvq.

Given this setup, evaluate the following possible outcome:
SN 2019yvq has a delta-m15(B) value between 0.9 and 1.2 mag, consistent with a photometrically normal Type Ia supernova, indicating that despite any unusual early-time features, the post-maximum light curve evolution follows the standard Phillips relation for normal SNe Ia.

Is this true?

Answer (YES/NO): NO